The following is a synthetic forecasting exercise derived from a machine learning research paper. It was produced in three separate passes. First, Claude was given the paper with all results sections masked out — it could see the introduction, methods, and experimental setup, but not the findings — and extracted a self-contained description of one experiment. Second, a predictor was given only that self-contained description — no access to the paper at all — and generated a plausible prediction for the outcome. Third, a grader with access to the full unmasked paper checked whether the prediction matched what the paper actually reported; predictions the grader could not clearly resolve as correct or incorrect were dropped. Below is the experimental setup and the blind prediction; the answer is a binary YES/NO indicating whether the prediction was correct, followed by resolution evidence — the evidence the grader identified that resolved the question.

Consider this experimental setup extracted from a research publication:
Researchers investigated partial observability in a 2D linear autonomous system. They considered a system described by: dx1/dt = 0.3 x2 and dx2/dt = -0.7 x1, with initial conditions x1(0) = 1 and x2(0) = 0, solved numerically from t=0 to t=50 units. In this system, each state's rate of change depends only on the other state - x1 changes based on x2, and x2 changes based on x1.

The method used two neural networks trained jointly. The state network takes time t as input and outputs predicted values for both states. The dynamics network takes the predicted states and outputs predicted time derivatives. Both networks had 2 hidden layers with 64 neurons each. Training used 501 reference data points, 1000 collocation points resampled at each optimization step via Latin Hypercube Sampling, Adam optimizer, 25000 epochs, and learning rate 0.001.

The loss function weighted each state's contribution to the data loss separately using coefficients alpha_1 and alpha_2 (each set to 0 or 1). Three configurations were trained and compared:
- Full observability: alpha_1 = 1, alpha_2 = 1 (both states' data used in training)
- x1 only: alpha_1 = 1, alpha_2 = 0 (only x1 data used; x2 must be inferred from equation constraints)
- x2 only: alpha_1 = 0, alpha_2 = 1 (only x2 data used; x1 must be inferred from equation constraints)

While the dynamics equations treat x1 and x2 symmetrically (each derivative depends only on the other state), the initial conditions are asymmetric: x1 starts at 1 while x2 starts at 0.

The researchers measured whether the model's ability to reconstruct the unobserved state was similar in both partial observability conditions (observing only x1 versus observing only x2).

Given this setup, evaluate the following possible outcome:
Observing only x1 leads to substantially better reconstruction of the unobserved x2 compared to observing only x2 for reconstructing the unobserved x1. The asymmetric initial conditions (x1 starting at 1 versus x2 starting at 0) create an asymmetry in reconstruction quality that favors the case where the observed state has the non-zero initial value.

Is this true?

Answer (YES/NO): NO